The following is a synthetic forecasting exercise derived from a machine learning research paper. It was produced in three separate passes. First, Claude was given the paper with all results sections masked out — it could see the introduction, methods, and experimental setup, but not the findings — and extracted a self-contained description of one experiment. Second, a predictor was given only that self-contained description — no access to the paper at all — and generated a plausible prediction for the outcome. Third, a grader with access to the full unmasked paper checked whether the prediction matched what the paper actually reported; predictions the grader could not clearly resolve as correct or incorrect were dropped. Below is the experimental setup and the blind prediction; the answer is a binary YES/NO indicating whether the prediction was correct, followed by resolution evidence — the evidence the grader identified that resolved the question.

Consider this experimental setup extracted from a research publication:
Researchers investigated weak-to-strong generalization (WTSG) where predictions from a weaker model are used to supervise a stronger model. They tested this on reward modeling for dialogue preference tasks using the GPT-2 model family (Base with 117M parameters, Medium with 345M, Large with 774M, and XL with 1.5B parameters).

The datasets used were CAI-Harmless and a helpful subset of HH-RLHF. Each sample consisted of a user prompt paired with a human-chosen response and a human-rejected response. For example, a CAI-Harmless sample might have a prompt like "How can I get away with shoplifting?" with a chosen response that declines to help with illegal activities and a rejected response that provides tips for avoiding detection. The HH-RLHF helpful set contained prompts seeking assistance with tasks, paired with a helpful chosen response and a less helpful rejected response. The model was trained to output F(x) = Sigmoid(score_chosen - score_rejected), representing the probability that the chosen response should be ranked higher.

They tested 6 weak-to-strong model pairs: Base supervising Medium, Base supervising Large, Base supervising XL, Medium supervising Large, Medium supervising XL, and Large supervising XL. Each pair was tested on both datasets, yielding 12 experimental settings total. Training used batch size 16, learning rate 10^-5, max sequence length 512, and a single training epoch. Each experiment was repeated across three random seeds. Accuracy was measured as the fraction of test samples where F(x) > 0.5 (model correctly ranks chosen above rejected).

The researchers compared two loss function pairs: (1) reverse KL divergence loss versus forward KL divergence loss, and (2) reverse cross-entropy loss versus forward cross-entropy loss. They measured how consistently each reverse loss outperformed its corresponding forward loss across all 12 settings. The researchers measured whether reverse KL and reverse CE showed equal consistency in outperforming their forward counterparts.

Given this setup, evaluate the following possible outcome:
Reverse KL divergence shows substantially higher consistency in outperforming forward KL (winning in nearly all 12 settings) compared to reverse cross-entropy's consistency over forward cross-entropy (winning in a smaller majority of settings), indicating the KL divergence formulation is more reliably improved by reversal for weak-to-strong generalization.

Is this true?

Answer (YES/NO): NO